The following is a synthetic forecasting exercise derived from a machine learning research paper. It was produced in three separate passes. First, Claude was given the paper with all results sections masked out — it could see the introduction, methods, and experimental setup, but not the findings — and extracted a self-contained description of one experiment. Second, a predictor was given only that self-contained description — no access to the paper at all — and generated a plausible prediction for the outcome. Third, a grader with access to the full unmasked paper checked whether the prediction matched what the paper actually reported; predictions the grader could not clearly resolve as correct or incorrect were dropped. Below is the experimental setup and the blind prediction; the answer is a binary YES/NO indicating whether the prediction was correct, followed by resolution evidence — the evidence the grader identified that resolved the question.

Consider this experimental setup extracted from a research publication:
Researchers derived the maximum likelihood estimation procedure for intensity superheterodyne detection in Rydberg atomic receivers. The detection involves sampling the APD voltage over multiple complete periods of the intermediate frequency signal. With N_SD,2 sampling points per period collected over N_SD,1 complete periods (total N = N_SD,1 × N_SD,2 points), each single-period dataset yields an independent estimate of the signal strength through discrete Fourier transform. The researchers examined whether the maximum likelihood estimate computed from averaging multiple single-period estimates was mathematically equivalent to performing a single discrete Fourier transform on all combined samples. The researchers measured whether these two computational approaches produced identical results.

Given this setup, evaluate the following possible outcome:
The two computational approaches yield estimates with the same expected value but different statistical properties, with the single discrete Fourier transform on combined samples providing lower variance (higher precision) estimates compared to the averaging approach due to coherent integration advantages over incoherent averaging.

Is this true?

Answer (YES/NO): NO